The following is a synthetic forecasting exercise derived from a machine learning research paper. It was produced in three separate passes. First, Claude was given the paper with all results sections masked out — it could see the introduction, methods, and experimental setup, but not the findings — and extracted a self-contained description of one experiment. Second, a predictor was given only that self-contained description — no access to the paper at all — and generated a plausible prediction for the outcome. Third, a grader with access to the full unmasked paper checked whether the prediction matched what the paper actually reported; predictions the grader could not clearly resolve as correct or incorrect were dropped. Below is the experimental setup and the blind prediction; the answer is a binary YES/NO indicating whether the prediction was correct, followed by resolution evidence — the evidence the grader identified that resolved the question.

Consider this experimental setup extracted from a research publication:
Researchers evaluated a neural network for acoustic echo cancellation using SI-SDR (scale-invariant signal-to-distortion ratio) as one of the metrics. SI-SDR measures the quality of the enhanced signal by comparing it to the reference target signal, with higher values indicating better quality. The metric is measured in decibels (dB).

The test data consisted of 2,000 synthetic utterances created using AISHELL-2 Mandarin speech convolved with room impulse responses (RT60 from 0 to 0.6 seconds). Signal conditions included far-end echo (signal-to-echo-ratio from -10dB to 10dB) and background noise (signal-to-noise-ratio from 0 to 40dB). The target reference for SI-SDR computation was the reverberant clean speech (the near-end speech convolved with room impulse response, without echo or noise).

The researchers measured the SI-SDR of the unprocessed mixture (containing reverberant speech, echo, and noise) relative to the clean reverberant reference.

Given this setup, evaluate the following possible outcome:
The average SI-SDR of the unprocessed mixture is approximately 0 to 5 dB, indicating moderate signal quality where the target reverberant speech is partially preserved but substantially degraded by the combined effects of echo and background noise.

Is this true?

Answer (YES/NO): NO